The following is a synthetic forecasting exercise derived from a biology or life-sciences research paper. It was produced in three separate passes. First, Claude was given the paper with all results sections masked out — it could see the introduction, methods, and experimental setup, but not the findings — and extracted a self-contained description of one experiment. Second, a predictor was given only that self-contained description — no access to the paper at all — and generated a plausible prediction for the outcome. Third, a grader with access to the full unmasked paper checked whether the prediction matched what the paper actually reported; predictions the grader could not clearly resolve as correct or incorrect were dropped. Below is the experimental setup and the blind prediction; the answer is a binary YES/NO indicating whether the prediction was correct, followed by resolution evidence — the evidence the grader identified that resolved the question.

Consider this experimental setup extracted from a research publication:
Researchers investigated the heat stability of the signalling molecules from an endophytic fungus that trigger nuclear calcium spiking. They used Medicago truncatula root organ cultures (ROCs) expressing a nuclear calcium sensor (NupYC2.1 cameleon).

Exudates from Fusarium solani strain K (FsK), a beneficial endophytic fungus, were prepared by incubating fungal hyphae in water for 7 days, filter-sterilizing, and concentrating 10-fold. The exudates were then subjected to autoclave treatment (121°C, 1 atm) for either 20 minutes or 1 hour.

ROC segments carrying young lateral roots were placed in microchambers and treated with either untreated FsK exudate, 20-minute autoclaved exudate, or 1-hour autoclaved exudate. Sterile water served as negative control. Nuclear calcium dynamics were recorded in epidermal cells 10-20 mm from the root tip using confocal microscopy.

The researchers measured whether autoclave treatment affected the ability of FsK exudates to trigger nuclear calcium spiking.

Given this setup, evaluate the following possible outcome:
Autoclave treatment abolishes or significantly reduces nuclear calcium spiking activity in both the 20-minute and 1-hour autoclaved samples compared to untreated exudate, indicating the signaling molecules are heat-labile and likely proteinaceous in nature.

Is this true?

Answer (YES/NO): NO